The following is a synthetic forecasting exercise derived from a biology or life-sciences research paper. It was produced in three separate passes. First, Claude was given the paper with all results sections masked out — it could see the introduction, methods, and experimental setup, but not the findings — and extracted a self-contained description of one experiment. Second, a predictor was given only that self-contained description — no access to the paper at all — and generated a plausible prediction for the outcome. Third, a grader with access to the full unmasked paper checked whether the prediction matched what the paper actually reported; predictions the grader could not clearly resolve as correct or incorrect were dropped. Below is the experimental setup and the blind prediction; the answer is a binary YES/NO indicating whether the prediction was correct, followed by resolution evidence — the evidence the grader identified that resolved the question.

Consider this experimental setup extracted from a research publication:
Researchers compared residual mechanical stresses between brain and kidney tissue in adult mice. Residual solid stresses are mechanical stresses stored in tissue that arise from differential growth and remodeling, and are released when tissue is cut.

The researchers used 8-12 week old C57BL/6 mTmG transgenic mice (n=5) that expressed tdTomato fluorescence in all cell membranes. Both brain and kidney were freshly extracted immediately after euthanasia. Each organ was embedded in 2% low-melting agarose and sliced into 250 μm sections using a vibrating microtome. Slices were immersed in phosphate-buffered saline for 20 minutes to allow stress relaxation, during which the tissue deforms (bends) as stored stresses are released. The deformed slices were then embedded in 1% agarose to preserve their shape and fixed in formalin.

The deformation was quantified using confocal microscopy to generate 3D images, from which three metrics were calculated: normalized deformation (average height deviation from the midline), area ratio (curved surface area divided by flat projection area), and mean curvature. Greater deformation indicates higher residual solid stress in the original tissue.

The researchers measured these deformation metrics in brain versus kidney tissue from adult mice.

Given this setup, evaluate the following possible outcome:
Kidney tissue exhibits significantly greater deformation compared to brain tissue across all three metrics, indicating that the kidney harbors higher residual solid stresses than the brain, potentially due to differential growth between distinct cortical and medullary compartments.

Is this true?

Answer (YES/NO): NO